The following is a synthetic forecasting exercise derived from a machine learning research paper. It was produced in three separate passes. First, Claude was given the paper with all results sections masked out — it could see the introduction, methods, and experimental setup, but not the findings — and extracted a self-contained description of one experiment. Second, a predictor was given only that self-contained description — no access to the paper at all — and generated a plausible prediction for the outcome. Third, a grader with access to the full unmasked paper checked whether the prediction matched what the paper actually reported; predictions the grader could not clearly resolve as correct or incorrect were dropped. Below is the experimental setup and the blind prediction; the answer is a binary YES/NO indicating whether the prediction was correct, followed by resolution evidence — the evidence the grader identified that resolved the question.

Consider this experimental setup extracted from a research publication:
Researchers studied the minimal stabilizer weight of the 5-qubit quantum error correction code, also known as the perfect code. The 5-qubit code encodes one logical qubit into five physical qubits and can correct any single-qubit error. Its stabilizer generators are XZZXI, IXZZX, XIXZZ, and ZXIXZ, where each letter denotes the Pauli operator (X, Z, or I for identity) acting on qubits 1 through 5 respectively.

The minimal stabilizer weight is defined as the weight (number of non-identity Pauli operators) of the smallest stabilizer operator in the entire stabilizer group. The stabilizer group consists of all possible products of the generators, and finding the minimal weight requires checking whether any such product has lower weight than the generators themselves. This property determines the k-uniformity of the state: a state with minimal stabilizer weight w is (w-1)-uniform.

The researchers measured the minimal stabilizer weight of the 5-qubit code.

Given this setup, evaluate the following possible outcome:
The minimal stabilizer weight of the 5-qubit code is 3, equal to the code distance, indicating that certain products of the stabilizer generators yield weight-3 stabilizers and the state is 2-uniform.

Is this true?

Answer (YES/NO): YES